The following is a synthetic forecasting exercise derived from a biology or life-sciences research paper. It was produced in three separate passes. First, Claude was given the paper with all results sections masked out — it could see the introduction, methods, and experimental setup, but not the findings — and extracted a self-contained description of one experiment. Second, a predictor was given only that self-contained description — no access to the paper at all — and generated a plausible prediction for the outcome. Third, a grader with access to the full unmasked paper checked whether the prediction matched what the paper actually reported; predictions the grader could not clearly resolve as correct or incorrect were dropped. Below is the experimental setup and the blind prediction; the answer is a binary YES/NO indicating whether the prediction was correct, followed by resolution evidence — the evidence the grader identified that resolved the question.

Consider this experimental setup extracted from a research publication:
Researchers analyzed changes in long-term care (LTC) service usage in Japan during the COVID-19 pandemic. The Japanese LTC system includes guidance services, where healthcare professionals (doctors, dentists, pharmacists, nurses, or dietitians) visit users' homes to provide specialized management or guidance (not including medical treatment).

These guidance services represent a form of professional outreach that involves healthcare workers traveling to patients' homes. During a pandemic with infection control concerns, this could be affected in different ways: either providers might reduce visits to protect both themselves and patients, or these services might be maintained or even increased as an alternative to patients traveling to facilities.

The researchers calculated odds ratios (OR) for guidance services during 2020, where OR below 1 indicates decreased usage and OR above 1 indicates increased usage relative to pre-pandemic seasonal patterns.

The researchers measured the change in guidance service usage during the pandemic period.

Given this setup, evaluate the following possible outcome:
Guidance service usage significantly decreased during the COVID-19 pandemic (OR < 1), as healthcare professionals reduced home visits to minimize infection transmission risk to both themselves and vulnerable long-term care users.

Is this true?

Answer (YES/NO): NO